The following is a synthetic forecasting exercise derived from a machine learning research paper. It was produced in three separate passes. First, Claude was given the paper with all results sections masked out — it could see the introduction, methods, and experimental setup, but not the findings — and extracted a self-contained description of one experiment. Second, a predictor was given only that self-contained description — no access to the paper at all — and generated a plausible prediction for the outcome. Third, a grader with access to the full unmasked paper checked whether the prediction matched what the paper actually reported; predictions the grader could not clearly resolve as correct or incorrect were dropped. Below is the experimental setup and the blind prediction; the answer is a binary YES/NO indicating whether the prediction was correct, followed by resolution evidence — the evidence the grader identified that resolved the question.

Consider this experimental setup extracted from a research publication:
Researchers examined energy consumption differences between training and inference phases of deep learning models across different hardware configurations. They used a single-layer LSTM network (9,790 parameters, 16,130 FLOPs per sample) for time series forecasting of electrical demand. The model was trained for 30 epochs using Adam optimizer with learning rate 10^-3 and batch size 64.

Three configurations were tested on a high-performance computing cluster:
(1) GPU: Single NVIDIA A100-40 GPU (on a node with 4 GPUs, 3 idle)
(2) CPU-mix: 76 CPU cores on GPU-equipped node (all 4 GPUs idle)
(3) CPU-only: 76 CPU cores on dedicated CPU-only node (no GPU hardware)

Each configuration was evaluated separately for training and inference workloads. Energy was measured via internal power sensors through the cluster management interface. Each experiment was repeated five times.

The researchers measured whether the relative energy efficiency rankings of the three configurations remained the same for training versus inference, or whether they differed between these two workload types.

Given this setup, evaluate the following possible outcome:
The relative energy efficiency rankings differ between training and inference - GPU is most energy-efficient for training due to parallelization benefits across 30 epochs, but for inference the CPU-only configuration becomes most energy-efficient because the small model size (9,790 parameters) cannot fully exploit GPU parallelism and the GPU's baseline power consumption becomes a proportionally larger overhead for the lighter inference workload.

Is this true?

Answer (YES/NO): NO